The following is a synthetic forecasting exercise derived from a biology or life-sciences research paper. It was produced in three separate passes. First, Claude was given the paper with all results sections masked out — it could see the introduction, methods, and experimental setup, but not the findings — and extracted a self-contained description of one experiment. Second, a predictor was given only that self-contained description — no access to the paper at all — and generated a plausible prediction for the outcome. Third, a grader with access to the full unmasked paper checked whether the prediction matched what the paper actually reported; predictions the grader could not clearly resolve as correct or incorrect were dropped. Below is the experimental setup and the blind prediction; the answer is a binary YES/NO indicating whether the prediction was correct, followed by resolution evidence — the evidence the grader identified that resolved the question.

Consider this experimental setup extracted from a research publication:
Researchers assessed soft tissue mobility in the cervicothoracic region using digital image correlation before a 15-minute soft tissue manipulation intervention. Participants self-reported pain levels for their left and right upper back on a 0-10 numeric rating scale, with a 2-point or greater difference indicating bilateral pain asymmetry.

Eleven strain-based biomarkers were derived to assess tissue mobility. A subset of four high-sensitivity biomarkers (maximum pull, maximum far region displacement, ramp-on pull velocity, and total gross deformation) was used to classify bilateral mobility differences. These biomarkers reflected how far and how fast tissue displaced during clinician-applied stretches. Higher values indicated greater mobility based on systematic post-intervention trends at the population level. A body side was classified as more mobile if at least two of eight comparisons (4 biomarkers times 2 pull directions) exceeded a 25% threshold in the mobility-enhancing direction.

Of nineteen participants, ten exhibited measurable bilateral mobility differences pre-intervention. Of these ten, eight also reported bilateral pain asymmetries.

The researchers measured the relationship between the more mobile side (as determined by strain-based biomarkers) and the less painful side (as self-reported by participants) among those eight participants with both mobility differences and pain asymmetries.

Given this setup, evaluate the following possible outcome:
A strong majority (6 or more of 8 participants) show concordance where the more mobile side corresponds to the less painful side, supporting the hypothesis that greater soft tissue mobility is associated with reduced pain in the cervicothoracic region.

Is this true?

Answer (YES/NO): YES